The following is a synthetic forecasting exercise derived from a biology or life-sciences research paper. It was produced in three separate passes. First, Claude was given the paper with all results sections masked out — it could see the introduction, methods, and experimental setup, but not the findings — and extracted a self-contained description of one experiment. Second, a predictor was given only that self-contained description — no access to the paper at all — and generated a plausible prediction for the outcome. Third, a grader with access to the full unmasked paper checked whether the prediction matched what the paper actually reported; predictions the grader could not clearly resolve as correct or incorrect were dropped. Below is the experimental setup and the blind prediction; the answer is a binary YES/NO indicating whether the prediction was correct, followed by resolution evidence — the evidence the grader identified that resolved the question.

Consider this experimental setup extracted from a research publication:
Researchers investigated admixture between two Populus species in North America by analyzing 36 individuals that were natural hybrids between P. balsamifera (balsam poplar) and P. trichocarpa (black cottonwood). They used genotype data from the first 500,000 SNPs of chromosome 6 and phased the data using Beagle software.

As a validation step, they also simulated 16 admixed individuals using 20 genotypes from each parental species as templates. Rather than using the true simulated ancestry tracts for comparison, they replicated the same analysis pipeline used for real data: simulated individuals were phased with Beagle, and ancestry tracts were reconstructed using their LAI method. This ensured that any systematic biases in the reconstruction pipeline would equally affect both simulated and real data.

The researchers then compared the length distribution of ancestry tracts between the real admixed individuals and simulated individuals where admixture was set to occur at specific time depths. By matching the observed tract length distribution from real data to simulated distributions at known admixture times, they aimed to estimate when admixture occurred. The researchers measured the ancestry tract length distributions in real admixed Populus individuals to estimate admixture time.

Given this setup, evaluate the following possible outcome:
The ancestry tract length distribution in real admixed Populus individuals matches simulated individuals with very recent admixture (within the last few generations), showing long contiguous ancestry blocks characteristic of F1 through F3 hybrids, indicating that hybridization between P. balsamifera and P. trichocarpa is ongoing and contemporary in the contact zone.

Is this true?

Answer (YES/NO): NO